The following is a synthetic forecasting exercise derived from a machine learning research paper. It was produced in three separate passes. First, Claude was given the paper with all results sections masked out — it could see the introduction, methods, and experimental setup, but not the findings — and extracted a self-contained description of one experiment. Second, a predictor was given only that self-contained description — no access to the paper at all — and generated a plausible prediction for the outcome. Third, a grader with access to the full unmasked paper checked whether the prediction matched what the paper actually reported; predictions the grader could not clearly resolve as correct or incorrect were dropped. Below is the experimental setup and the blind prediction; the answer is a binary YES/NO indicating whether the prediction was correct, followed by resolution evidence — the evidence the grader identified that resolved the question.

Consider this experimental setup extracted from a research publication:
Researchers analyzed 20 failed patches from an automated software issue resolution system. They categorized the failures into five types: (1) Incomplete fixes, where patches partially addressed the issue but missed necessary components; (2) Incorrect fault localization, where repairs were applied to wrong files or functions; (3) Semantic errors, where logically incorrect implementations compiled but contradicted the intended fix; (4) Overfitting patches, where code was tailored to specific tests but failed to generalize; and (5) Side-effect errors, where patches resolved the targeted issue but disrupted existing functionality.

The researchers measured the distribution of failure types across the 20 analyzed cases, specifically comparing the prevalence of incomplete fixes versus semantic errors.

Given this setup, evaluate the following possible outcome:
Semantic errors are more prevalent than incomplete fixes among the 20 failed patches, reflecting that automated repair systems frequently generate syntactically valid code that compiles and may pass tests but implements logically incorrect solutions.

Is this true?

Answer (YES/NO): NO